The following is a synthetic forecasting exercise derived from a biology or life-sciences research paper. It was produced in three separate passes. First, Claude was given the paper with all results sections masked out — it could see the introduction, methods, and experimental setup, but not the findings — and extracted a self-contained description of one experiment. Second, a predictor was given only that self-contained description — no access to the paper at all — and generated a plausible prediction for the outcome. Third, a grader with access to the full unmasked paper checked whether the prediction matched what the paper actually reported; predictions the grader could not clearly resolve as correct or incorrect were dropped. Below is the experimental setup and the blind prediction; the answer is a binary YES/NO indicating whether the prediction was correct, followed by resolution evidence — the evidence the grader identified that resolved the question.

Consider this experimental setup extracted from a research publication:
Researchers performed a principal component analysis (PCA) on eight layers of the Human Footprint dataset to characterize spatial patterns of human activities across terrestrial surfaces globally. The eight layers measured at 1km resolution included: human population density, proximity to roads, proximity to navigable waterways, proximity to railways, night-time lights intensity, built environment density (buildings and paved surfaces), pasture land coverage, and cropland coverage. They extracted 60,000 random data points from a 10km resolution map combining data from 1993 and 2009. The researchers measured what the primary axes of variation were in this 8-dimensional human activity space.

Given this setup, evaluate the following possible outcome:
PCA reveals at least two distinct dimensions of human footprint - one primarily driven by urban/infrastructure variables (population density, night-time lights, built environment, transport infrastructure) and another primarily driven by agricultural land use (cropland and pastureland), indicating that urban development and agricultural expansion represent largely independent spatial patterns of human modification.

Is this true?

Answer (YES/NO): YES